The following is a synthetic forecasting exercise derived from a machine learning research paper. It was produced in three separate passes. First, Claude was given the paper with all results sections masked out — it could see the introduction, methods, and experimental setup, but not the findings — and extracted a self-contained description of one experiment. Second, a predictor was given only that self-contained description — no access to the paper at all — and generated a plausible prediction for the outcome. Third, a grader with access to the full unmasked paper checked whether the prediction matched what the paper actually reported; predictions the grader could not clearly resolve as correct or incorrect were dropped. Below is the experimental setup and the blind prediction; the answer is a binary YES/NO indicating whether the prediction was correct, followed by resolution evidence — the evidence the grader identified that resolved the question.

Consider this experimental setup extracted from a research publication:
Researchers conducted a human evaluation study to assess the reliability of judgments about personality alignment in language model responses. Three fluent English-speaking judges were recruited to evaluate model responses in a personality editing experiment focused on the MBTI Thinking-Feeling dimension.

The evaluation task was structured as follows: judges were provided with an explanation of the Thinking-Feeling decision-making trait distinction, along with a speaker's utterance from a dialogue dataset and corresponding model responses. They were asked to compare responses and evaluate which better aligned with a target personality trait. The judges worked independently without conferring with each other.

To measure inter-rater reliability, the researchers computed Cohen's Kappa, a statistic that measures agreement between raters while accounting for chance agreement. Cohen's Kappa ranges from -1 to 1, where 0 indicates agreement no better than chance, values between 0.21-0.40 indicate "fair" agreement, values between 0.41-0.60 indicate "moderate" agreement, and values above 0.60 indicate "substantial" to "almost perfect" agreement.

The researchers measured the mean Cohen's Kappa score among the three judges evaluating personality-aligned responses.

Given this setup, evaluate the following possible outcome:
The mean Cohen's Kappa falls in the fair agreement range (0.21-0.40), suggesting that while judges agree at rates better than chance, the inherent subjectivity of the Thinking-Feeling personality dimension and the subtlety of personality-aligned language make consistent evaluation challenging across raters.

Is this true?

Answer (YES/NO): NO